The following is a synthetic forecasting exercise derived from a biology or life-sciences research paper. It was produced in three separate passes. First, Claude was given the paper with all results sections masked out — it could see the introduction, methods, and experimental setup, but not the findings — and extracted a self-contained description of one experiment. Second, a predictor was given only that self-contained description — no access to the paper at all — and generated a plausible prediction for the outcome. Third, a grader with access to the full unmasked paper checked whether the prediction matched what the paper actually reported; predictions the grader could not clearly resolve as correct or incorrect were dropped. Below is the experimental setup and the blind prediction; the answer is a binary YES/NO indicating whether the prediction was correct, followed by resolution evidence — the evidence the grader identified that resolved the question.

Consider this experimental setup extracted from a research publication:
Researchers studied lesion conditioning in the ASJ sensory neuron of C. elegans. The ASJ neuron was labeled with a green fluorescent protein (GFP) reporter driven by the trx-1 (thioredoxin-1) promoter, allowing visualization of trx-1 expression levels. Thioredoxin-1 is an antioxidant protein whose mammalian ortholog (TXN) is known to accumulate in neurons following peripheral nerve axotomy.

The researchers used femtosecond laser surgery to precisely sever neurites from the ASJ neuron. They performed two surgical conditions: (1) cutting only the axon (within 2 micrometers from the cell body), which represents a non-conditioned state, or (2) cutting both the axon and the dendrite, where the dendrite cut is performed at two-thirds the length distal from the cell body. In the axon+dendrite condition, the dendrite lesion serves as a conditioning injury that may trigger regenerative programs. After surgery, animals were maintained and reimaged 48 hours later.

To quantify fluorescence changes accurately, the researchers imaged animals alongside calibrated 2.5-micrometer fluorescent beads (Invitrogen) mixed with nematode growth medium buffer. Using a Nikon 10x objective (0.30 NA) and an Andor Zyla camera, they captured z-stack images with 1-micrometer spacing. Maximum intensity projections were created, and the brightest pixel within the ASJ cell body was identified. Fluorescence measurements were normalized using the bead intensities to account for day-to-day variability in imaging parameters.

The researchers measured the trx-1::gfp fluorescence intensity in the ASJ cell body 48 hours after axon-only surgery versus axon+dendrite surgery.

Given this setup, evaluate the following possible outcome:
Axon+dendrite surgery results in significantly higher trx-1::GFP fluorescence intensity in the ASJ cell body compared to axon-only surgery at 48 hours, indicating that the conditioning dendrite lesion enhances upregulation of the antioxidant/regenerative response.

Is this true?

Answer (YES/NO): YES